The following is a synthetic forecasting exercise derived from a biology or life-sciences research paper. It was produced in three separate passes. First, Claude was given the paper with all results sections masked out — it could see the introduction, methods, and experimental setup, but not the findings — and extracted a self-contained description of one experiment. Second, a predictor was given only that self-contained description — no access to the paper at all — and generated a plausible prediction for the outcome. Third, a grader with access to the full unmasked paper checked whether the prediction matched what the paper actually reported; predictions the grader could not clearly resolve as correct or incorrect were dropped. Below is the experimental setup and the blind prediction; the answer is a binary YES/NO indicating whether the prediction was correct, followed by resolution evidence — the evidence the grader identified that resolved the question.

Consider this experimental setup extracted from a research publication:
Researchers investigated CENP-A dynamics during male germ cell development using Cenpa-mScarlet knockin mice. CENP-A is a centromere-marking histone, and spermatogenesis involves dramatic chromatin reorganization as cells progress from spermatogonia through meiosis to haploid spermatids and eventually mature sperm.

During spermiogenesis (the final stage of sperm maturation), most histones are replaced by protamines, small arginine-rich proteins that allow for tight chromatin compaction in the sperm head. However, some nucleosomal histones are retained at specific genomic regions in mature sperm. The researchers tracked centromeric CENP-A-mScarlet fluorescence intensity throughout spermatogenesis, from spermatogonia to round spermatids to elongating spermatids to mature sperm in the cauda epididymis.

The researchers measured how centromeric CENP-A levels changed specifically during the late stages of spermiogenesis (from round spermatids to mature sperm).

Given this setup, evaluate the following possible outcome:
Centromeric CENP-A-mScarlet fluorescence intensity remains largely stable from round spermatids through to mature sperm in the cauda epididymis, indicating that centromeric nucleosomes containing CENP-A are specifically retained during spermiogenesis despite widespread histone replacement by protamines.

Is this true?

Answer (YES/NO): YES